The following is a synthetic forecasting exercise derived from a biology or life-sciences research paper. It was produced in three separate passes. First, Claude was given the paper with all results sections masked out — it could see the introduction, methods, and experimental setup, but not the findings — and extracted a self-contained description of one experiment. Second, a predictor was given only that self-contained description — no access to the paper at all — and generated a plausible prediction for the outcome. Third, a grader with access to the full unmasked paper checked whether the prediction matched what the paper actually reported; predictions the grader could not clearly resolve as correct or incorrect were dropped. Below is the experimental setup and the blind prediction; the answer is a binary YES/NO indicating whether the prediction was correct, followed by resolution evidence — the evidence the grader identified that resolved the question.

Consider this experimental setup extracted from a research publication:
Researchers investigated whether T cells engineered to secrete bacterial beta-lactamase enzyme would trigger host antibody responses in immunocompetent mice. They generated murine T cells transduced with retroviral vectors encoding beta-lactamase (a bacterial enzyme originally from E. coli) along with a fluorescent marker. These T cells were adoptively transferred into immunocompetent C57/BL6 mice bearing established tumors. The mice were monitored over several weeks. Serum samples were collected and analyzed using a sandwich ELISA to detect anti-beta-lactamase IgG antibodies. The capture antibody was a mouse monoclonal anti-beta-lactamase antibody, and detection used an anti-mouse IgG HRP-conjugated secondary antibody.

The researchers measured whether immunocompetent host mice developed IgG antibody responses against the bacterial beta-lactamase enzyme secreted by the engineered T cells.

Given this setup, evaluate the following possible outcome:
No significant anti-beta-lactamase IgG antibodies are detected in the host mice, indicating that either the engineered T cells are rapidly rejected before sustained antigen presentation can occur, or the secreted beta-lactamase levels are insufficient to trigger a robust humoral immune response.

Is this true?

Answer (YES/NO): NO